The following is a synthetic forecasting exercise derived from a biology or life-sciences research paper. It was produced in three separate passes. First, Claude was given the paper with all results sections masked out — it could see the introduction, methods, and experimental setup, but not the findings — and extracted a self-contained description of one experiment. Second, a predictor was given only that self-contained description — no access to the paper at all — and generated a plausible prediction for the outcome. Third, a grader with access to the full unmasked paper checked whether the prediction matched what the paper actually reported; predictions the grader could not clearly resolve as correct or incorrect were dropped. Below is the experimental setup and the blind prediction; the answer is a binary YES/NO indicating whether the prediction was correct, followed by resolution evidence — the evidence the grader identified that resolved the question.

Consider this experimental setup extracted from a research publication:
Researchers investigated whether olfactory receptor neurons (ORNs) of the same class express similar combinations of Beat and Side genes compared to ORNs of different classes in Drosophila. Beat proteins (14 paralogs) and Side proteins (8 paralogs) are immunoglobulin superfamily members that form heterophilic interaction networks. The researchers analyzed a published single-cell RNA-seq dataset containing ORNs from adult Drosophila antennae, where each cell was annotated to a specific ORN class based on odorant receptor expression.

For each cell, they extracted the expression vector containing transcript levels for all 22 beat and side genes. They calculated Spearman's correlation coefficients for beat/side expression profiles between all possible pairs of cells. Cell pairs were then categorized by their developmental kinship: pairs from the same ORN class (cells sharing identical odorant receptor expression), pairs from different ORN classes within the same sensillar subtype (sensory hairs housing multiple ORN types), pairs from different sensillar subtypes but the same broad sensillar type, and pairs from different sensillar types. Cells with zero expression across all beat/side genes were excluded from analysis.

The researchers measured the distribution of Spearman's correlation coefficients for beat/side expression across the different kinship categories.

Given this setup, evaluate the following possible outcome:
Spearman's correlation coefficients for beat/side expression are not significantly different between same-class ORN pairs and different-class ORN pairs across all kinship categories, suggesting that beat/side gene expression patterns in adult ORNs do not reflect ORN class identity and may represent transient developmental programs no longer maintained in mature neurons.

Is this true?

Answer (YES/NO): NO